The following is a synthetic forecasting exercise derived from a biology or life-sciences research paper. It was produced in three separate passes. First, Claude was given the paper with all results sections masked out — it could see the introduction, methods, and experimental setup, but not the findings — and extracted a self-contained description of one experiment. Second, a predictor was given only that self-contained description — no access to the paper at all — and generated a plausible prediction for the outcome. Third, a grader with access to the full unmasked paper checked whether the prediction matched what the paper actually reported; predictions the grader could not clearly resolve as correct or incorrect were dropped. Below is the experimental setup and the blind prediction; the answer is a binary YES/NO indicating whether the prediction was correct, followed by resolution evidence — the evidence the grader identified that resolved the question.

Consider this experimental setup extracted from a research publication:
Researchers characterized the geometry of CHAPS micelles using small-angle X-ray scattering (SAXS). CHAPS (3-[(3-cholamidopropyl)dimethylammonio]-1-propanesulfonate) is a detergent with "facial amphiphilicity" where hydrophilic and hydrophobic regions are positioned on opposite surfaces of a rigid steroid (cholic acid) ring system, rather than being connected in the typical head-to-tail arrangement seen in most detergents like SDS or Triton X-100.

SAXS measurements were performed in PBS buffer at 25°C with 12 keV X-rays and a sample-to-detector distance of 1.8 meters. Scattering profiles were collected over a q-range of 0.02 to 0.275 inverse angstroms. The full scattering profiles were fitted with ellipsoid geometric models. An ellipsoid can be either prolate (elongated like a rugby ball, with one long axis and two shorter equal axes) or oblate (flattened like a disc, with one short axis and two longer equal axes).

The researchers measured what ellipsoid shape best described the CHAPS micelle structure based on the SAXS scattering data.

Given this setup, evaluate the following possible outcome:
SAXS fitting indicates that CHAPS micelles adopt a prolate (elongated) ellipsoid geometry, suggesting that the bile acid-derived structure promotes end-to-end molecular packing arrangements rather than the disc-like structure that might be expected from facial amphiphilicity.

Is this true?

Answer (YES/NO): YES